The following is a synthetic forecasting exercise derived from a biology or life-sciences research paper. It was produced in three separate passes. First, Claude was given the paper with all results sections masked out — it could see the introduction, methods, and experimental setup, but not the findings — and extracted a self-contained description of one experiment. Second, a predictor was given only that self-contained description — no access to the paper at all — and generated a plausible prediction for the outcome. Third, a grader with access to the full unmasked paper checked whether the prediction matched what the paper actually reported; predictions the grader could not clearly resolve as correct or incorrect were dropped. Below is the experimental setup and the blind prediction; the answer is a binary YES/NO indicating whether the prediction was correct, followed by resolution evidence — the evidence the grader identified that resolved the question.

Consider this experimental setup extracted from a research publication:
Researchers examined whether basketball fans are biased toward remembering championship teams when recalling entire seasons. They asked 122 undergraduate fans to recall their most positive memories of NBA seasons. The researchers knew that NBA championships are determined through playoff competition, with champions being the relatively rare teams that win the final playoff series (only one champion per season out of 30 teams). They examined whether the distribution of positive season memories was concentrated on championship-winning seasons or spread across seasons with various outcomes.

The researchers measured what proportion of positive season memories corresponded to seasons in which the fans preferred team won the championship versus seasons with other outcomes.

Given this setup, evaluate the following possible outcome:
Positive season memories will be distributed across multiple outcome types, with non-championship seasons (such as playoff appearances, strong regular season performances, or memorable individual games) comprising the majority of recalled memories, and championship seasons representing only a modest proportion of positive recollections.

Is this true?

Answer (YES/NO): NO